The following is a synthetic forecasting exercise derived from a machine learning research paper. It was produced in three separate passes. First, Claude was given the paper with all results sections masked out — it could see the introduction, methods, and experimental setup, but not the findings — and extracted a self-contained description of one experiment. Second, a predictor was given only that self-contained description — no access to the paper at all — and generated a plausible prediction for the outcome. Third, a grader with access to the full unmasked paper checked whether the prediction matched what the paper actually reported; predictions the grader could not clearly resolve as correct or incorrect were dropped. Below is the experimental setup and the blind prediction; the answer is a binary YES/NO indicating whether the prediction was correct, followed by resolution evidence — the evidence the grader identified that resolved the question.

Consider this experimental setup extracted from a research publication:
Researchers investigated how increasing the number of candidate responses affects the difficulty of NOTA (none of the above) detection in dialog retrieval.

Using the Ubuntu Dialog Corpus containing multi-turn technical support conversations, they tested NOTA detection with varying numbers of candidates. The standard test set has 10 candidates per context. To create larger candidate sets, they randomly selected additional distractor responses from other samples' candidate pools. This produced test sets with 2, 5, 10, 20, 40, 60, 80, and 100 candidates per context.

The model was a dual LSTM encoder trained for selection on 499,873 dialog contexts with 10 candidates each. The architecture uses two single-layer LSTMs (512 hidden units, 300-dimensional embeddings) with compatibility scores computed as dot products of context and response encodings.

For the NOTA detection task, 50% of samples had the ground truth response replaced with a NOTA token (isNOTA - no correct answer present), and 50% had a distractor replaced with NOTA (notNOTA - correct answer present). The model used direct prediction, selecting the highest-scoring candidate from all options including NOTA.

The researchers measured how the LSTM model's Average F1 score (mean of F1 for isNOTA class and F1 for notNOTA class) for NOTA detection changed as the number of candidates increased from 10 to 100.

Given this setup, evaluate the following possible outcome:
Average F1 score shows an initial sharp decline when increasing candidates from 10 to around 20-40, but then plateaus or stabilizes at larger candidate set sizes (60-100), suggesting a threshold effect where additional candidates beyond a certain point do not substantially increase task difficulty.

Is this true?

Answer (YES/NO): NO